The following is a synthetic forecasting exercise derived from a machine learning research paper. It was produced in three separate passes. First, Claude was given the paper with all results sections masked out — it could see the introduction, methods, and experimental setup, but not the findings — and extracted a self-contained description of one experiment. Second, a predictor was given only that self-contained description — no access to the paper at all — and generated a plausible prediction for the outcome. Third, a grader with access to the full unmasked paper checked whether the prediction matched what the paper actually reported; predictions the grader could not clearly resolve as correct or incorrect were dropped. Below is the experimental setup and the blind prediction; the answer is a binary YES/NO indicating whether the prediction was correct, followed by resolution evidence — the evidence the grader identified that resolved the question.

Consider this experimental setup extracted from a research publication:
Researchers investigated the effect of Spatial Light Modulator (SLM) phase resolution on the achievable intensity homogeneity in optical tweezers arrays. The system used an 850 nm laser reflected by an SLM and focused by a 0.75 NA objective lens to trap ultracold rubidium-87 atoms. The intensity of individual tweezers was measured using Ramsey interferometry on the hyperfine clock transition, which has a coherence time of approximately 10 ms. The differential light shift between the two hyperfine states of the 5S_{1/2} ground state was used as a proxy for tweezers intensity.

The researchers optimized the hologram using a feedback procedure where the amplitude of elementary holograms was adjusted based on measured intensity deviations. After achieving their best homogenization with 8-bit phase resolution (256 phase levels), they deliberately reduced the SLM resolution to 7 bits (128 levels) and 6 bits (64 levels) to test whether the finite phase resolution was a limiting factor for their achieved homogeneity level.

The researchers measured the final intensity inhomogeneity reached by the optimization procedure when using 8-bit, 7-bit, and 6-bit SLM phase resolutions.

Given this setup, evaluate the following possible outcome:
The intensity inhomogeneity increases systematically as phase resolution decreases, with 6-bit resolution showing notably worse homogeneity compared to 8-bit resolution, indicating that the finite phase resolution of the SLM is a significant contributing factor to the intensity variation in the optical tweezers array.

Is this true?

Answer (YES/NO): NO